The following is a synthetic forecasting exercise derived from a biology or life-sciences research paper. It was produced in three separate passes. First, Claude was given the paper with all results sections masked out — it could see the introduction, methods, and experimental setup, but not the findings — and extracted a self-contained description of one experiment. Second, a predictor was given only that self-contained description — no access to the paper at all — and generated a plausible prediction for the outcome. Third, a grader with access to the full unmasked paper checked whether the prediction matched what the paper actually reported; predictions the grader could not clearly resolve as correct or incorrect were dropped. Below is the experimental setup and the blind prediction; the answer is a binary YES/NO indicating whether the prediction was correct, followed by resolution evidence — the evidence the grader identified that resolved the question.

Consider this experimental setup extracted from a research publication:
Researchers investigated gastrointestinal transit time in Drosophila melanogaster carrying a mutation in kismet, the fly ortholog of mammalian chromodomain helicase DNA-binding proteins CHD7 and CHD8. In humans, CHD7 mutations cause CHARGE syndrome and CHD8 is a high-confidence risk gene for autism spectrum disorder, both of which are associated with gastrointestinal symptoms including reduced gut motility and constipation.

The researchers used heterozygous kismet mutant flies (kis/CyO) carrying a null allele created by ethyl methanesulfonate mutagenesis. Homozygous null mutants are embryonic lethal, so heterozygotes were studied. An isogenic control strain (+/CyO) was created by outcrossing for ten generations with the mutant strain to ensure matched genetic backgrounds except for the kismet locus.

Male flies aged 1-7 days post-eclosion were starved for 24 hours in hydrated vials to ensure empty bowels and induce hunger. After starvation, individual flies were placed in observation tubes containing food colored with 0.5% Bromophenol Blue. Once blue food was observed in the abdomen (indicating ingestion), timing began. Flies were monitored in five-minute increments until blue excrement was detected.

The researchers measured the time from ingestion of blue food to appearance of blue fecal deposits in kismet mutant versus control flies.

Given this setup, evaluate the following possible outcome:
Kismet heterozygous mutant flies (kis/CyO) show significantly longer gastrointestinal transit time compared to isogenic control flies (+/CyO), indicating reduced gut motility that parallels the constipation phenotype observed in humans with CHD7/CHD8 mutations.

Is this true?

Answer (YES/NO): YES